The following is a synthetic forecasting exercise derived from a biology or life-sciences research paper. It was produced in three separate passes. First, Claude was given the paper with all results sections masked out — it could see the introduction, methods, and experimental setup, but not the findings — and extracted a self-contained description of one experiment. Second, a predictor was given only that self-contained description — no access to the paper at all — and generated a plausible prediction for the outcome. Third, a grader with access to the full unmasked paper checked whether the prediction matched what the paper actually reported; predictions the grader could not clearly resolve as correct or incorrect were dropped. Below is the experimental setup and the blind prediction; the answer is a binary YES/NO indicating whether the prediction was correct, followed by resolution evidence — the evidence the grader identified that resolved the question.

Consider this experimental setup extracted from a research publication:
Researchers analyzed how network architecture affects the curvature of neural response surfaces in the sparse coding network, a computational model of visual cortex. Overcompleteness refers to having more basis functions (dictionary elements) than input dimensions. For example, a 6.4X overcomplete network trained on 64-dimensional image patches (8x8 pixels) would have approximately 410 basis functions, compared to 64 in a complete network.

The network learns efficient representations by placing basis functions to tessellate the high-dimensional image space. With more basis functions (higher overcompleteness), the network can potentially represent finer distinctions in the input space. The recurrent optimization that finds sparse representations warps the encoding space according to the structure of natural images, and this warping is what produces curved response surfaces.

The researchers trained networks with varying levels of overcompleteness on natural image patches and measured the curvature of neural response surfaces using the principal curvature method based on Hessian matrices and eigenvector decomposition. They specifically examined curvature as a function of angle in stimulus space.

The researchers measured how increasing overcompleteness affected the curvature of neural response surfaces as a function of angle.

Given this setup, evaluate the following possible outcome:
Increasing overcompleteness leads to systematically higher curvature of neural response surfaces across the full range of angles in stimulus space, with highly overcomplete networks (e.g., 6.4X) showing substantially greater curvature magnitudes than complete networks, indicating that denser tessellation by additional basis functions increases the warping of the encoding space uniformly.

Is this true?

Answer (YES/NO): NO